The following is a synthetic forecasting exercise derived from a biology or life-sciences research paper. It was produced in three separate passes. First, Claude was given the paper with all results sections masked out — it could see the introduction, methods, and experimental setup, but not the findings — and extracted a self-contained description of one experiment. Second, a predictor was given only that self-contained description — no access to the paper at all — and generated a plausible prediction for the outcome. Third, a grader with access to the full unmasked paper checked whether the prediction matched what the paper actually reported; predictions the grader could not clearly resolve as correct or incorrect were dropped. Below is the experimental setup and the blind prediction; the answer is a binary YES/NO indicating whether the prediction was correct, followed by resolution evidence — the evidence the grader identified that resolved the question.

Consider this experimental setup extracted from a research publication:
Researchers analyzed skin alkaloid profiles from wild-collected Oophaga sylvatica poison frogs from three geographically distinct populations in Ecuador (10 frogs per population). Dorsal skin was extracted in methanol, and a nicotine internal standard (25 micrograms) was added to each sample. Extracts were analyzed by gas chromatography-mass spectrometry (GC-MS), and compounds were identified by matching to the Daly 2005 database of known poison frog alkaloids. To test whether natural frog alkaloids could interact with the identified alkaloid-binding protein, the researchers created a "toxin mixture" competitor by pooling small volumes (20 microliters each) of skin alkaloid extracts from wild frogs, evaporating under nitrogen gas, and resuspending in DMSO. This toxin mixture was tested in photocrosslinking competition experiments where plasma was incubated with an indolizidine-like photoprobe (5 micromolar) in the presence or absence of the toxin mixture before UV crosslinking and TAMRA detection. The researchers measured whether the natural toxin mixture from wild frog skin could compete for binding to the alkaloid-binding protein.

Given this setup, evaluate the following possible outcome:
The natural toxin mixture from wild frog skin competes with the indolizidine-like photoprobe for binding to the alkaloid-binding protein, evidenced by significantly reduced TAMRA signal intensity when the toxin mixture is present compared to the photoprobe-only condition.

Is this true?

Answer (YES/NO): NO